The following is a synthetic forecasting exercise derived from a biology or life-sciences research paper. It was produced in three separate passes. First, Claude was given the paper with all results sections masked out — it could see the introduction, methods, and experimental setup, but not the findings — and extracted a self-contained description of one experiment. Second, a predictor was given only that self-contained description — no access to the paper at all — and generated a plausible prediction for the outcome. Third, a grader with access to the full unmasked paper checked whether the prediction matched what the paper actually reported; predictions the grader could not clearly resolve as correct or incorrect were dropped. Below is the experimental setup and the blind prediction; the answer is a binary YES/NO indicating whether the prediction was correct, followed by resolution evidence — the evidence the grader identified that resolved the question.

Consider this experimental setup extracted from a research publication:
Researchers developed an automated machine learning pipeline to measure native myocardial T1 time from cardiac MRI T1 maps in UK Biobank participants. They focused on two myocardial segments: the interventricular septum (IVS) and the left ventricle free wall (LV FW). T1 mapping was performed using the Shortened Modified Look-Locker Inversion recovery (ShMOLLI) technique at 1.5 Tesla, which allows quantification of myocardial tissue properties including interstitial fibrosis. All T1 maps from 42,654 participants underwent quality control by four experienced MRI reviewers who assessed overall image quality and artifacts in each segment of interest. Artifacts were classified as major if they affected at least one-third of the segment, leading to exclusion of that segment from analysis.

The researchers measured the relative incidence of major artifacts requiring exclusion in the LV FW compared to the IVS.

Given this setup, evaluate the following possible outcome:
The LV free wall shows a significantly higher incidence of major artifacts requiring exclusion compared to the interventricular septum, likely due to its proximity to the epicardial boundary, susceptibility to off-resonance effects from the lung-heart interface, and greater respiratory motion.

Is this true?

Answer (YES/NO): YES